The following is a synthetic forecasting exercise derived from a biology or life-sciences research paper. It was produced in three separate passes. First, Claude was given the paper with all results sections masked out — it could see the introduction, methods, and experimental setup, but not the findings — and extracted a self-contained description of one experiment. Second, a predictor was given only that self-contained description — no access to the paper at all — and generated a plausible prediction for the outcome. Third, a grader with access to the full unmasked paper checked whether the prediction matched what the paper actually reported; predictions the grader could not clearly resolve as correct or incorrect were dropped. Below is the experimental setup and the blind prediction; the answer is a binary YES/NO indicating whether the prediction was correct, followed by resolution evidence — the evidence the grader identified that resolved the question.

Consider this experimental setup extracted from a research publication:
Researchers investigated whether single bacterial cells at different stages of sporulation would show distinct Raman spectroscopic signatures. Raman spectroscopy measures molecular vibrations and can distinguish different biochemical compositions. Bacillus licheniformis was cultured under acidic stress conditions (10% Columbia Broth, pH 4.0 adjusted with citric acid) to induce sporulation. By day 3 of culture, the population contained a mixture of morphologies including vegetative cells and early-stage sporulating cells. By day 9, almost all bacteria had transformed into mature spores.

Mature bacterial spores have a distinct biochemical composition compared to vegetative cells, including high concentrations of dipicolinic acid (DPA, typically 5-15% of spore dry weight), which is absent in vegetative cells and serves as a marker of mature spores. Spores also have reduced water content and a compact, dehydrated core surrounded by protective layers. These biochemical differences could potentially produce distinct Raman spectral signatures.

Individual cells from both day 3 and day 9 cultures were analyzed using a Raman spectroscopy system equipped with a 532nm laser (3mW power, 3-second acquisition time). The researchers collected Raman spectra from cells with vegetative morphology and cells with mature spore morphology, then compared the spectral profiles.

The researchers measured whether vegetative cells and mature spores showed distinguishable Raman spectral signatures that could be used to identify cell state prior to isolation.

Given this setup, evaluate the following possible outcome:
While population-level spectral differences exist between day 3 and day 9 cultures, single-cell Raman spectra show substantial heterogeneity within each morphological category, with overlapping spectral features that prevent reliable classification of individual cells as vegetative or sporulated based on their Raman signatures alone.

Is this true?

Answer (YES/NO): NO